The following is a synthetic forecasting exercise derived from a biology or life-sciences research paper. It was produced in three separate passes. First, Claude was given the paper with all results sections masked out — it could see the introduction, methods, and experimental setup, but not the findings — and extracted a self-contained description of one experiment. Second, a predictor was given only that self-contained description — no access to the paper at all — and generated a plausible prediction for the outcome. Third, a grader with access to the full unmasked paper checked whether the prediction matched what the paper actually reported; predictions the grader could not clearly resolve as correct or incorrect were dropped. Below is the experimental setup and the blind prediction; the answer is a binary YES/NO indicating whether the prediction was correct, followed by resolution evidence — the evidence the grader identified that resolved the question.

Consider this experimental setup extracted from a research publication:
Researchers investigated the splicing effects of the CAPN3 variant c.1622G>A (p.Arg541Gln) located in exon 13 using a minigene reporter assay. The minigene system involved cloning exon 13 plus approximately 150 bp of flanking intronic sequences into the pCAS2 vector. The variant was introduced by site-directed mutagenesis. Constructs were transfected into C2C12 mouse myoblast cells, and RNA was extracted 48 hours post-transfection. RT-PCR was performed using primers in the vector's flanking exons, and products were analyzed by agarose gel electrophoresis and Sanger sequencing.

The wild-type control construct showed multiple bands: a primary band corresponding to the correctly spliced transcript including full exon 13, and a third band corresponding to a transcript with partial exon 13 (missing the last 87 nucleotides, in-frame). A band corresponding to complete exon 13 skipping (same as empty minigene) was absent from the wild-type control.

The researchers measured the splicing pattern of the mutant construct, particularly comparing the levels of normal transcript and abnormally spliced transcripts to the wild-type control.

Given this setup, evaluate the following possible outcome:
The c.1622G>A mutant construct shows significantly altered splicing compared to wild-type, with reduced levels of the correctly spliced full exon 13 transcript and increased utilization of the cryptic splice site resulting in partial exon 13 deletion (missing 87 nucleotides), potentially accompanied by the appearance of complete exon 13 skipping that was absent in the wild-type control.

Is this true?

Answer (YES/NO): NO